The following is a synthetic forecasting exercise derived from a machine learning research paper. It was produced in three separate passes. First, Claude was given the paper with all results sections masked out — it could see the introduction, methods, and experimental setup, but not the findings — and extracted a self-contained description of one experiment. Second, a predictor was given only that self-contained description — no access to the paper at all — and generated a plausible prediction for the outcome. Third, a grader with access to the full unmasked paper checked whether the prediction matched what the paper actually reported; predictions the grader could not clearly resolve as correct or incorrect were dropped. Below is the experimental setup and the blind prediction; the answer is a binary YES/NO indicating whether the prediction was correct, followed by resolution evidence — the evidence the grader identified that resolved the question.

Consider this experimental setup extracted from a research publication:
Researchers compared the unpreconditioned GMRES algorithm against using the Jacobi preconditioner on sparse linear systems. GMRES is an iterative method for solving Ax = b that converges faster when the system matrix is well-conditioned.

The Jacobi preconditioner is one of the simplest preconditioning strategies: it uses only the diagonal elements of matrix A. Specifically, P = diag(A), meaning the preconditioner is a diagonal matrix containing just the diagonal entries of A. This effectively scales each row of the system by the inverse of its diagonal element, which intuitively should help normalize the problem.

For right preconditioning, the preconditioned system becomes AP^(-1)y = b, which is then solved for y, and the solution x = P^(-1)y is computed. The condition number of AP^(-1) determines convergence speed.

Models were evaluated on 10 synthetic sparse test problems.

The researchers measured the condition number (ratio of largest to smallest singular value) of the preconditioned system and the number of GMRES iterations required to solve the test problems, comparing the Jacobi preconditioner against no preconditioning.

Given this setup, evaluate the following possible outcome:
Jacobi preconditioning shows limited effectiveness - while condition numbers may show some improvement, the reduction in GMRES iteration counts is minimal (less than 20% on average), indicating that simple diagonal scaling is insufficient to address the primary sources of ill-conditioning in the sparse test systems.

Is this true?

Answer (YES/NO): NO